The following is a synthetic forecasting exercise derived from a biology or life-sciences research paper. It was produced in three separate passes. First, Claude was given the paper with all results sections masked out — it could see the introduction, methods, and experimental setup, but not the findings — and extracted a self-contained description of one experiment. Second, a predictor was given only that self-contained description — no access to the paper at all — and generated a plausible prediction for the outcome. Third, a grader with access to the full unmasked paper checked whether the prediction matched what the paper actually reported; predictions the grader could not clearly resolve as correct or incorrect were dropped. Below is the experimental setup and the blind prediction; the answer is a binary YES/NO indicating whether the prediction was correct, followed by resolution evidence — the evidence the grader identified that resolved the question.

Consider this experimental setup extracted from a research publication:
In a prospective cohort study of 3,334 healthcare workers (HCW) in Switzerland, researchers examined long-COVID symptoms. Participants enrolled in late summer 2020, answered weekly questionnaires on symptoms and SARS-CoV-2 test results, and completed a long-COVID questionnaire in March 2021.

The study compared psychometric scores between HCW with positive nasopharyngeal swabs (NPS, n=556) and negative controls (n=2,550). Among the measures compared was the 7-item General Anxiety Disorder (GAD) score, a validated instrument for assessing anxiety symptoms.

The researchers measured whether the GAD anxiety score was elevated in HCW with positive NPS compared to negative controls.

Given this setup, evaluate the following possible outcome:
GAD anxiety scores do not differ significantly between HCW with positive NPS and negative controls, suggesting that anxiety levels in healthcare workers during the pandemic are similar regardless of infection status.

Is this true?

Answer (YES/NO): YES